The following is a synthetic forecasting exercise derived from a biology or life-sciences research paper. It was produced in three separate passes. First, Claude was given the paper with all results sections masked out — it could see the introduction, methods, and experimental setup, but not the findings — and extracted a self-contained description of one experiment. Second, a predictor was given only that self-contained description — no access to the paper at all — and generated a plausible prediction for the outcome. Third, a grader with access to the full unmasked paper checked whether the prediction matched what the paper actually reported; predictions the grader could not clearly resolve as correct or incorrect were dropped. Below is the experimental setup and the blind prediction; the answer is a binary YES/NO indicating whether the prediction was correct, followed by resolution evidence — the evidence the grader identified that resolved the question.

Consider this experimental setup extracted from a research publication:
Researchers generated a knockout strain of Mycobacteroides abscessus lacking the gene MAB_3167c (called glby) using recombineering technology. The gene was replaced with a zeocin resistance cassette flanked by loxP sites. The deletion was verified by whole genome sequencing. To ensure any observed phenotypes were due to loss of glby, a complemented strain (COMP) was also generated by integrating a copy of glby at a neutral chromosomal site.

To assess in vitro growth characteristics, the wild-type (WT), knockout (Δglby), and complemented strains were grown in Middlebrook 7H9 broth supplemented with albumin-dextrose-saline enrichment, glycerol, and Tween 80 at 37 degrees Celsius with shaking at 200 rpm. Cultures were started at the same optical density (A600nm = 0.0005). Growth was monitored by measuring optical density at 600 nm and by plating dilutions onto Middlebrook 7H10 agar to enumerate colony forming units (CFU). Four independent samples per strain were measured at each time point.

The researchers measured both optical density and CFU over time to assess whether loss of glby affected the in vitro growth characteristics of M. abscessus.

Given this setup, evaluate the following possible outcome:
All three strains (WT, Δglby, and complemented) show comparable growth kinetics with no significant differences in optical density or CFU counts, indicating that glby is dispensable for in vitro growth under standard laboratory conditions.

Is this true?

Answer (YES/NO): NO